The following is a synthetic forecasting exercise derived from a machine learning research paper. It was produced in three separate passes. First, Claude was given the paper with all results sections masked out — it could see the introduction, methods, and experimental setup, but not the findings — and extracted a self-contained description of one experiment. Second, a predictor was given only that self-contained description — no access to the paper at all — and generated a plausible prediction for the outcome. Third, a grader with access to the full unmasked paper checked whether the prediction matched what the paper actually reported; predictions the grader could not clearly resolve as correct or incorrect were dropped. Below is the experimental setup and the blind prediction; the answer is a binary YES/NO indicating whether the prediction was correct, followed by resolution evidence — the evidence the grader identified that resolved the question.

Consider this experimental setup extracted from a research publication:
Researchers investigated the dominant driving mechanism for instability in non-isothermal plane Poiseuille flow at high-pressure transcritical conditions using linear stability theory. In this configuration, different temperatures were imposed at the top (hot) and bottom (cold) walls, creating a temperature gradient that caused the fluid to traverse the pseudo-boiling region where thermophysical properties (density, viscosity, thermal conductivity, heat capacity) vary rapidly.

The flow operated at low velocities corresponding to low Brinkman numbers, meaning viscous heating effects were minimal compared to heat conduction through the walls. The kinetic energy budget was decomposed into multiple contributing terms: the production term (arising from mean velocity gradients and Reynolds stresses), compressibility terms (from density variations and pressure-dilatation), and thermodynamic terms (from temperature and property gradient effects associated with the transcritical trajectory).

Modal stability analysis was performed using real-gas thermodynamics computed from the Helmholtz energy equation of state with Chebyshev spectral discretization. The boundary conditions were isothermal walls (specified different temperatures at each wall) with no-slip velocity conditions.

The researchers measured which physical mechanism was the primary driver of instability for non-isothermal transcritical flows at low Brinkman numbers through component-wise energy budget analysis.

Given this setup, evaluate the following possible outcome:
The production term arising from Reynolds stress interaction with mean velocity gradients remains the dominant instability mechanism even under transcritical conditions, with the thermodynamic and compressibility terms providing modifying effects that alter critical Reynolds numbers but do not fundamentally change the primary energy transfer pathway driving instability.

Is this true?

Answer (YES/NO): NO